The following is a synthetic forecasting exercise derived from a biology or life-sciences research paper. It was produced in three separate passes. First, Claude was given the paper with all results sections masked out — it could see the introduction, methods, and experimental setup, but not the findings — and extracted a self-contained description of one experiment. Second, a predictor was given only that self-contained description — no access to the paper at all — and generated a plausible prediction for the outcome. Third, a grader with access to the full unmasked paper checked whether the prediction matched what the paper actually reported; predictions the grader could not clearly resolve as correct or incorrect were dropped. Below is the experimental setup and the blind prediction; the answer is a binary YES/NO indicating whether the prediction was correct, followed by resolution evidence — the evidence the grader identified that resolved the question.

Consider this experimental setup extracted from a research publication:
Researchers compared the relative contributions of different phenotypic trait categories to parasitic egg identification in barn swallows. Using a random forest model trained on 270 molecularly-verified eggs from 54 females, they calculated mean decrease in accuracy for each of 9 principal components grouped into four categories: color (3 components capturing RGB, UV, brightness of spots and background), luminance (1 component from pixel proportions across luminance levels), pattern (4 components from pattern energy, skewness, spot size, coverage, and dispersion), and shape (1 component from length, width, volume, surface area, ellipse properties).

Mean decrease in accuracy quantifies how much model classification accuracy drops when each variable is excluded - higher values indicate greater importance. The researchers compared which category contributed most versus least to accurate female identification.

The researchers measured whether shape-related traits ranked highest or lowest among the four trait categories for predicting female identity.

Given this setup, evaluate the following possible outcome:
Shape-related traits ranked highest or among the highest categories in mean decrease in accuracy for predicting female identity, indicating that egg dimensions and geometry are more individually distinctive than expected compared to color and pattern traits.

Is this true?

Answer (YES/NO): YES